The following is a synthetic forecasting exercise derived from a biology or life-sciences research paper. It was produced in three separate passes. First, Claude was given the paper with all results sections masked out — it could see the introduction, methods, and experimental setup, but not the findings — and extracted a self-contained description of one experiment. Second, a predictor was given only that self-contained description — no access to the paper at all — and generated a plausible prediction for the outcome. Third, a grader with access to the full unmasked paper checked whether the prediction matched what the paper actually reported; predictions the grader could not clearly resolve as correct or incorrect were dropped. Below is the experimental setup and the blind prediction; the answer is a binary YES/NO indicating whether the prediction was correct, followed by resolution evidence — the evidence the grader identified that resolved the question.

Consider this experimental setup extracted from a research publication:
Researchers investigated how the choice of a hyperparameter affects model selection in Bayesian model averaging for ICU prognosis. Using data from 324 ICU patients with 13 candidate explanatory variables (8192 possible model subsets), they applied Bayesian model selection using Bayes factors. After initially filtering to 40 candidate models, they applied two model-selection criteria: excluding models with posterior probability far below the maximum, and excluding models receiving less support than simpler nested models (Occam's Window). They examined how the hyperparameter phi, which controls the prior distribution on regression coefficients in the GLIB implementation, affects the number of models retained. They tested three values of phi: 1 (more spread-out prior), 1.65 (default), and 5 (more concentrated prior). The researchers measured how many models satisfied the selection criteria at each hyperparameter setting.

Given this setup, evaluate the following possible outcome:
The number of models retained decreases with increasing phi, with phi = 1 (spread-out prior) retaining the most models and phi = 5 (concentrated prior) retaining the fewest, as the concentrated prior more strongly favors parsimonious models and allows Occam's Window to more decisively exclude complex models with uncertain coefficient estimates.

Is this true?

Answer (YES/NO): YES